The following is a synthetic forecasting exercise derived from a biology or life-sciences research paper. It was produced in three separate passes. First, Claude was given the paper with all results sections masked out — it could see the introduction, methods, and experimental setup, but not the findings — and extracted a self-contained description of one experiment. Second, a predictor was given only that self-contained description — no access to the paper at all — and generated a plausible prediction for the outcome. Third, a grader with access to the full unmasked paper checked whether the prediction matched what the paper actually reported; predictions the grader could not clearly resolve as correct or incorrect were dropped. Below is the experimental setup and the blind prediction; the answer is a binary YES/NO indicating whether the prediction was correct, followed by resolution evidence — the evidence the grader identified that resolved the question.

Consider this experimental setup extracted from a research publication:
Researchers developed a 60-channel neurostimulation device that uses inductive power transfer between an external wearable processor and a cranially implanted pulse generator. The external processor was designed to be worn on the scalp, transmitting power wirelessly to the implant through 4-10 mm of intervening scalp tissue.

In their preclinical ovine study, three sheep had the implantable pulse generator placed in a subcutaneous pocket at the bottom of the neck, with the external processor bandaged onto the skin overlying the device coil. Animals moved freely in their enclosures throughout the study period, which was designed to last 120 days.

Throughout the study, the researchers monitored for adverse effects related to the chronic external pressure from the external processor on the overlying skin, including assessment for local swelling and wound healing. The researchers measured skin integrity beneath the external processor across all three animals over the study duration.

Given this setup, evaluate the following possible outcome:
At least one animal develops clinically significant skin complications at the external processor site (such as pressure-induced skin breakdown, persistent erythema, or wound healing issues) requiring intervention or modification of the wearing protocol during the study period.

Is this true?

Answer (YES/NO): YES